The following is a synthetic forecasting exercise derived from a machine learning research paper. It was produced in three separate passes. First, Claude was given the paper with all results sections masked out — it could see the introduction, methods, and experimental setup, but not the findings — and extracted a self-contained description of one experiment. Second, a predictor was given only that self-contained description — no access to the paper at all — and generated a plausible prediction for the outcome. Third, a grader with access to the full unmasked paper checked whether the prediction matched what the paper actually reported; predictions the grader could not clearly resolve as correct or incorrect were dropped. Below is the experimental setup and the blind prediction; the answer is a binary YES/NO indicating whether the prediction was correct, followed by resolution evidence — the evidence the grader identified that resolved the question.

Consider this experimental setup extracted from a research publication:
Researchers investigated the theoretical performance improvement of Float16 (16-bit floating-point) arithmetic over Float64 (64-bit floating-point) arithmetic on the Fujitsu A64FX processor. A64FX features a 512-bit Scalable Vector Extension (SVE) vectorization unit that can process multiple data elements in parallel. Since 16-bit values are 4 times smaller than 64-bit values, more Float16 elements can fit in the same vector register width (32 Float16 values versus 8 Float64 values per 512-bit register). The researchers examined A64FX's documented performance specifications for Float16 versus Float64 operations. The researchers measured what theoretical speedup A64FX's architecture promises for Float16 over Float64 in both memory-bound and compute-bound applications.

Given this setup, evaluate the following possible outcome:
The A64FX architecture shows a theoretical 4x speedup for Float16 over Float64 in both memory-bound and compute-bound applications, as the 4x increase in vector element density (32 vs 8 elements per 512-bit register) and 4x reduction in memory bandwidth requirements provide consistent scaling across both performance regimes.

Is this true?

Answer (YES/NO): YES